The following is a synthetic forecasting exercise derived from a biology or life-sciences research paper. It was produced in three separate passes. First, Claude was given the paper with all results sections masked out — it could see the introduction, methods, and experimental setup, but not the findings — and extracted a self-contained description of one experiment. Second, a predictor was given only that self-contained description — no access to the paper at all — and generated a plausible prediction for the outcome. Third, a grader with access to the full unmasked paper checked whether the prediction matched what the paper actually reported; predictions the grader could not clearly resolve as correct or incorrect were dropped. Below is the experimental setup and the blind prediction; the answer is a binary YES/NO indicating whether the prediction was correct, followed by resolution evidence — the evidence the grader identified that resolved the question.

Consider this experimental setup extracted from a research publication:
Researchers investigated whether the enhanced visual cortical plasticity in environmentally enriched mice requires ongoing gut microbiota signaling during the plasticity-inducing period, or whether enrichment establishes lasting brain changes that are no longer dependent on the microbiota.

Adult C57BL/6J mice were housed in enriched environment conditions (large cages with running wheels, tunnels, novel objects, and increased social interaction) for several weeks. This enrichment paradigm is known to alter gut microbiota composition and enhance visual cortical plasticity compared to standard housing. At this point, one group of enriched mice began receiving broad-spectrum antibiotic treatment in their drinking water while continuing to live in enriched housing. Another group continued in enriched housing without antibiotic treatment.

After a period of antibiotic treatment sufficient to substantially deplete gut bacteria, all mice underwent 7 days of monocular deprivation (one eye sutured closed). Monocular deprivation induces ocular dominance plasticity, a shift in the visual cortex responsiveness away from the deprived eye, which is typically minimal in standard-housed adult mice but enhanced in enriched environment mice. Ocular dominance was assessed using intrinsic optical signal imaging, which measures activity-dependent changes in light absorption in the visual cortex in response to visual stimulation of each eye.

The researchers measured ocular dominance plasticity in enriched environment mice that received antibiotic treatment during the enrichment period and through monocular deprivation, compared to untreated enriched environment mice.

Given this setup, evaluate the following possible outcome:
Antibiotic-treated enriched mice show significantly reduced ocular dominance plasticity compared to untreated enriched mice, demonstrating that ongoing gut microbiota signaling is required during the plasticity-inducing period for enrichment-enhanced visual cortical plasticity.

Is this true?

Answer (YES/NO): YES